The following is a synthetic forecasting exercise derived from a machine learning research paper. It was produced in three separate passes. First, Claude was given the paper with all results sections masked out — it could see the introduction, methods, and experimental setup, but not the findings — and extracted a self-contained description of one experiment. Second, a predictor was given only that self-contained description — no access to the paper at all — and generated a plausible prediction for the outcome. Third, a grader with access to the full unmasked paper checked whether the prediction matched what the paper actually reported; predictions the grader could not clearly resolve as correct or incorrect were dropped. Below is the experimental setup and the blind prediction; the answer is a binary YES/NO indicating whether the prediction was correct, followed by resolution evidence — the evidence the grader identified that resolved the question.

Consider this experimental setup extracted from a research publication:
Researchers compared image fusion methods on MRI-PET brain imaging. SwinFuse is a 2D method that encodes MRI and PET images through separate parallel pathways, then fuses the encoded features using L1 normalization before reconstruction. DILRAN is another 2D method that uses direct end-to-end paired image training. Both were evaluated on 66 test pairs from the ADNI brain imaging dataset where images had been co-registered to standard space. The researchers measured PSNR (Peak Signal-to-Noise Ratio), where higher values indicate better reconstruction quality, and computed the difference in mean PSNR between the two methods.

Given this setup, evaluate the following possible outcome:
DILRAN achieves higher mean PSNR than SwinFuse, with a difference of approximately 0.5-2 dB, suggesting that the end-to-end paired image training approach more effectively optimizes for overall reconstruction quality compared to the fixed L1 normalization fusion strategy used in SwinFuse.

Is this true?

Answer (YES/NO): NO